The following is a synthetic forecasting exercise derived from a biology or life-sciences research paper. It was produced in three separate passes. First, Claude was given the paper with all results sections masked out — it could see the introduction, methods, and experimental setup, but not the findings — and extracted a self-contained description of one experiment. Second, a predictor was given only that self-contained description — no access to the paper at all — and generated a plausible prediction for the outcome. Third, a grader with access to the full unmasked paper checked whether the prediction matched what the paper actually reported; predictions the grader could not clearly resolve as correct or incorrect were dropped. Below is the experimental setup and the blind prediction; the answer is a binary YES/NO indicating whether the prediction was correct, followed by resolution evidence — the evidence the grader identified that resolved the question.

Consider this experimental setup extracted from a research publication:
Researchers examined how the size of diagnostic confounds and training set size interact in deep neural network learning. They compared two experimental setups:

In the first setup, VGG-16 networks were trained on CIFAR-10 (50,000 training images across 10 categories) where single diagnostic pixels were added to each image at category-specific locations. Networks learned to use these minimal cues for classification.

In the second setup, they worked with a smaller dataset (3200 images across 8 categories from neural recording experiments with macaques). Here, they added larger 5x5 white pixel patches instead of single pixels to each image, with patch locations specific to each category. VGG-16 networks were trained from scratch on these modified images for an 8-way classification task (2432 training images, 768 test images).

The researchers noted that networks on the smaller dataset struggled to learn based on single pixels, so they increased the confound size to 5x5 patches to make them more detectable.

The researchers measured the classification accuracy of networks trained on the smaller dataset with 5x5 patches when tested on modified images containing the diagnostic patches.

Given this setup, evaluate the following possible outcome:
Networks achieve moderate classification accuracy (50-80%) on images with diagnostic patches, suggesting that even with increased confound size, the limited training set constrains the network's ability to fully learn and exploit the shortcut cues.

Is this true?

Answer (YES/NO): NO